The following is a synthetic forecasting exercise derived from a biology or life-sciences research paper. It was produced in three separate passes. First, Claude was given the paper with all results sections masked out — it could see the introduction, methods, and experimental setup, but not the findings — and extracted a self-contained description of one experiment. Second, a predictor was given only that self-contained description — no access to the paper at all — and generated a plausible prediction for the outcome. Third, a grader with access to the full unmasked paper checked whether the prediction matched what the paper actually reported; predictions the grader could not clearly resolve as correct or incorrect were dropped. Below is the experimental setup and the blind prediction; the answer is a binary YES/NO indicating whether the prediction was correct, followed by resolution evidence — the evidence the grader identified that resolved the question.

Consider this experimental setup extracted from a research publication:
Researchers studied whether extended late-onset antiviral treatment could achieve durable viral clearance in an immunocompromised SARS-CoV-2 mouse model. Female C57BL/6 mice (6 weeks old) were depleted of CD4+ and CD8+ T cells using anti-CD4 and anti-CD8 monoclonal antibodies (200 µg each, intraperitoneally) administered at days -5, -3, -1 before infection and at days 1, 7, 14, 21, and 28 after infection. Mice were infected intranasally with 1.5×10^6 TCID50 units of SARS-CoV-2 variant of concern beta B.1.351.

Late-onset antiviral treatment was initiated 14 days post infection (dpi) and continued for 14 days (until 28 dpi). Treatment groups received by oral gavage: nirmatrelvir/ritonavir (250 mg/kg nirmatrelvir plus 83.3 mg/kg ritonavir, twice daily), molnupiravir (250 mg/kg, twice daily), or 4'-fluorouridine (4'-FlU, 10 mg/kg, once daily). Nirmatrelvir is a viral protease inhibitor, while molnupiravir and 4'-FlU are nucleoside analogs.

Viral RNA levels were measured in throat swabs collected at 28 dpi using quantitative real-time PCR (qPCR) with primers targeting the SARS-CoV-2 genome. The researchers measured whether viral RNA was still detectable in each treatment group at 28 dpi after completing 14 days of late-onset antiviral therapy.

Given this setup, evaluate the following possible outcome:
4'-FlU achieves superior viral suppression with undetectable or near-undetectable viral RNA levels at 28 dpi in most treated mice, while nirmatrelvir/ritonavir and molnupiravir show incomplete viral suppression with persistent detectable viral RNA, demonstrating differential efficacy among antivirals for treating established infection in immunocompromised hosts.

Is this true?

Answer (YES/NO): NO